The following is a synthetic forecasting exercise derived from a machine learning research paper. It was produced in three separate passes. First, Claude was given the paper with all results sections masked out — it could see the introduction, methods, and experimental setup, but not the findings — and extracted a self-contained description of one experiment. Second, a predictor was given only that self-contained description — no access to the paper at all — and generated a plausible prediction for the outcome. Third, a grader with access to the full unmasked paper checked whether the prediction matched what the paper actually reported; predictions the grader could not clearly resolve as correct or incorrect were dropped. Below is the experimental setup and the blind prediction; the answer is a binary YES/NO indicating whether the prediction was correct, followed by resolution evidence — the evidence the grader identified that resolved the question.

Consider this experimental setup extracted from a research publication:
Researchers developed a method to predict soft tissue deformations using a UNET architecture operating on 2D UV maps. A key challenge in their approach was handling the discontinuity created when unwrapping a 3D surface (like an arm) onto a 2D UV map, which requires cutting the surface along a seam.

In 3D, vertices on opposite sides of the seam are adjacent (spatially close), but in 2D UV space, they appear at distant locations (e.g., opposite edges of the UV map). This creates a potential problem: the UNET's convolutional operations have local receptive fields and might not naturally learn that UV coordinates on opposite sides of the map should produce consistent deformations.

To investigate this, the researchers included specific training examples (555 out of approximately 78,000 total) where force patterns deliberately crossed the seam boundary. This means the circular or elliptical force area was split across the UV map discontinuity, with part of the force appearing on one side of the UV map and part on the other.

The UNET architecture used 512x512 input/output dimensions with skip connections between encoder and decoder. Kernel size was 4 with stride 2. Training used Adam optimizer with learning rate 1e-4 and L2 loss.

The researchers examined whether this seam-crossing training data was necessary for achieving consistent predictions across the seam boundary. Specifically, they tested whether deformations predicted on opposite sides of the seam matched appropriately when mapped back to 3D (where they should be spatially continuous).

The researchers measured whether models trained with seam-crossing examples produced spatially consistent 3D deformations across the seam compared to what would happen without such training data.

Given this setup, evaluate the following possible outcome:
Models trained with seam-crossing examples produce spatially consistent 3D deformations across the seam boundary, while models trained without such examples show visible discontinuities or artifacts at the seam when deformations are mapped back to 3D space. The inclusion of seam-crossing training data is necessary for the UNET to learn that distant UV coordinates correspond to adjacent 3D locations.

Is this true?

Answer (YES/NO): YES